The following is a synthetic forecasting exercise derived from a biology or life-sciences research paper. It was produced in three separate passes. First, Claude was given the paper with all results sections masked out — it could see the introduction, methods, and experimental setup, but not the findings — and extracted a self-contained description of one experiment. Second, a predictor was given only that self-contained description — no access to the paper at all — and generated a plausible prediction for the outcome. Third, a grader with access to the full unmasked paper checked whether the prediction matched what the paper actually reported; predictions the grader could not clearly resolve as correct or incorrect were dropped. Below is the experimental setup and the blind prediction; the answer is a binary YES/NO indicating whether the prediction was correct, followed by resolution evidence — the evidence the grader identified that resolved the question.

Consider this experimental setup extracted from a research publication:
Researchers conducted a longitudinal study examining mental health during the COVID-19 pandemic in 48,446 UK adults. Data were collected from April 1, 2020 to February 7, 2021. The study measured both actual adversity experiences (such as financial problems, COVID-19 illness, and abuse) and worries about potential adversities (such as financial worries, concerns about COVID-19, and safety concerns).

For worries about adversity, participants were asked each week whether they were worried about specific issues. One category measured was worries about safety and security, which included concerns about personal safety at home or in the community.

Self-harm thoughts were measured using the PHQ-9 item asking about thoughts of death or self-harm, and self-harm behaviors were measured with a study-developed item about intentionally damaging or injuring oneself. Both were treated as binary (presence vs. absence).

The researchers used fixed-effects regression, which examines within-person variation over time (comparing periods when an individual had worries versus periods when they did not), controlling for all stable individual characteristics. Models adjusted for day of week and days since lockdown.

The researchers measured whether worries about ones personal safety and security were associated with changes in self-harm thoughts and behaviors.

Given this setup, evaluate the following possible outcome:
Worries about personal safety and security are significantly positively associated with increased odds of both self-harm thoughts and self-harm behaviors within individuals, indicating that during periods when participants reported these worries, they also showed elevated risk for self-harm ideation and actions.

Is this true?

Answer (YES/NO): YES